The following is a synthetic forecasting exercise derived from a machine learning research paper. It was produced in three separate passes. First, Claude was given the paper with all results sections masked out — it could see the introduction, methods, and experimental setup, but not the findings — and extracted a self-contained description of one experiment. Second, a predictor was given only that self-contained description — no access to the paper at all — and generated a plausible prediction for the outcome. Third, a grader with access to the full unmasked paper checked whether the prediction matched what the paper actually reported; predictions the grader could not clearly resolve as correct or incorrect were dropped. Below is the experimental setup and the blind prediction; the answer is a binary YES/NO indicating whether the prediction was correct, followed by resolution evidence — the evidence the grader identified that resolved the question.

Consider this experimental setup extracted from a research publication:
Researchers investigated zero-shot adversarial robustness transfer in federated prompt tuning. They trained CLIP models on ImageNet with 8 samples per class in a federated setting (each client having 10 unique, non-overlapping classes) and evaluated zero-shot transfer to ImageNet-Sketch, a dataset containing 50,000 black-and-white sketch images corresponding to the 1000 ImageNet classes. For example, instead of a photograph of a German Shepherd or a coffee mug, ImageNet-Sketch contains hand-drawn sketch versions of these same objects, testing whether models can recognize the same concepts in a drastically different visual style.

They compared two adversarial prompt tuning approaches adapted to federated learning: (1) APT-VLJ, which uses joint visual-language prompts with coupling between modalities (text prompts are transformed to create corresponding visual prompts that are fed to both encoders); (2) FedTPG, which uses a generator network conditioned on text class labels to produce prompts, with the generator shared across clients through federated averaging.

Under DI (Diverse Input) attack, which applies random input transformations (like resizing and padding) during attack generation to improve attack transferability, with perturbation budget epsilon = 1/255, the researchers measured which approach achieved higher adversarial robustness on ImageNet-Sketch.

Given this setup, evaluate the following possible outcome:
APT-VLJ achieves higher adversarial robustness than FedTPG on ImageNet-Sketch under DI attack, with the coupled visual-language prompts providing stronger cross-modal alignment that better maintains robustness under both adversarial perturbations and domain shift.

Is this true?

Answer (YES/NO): YES